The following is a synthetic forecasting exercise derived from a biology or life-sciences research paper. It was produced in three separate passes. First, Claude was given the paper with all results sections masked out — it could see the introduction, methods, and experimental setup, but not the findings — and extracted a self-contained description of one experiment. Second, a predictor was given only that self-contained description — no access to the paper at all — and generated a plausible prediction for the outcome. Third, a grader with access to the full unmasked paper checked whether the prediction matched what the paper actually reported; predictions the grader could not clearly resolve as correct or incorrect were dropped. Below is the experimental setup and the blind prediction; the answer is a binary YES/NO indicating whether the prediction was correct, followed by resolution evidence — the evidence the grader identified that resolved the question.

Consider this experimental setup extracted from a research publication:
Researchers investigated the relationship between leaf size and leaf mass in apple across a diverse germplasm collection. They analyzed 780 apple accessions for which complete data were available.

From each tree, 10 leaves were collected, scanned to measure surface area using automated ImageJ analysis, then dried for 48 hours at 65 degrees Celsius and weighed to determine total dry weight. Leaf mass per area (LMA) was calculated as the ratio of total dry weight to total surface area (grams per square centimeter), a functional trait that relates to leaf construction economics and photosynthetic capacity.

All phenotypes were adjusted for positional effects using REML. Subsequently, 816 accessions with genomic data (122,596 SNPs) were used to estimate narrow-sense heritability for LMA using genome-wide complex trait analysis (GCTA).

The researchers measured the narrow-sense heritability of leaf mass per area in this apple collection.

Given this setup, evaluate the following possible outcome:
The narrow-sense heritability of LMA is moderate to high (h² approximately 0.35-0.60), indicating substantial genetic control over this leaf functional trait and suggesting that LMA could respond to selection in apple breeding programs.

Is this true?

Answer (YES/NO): YES